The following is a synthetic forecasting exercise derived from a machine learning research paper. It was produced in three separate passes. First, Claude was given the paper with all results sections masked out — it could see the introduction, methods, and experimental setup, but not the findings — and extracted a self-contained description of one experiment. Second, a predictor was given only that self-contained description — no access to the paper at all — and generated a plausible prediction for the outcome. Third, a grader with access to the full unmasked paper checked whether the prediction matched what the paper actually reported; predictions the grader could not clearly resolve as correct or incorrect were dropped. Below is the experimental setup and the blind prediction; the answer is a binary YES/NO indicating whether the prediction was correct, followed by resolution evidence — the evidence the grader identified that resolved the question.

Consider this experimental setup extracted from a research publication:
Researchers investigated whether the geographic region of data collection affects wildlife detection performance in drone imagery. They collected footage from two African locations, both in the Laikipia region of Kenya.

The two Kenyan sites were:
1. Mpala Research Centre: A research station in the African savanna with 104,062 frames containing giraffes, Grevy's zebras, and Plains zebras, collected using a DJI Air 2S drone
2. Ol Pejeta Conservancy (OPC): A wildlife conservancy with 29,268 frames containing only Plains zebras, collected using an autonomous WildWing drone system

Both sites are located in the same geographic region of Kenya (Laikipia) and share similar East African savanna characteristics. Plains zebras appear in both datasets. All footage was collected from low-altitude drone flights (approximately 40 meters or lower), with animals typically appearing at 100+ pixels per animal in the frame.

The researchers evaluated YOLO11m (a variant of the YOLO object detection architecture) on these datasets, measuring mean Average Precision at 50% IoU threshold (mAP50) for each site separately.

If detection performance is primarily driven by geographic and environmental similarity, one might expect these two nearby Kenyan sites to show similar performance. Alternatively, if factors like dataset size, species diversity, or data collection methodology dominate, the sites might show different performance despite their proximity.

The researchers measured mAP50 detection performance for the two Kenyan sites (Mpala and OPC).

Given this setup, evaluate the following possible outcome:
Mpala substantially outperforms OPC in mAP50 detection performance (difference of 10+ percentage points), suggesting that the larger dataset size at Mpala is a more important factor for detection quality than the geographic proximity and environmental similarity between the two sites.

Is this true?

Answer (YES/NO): YES